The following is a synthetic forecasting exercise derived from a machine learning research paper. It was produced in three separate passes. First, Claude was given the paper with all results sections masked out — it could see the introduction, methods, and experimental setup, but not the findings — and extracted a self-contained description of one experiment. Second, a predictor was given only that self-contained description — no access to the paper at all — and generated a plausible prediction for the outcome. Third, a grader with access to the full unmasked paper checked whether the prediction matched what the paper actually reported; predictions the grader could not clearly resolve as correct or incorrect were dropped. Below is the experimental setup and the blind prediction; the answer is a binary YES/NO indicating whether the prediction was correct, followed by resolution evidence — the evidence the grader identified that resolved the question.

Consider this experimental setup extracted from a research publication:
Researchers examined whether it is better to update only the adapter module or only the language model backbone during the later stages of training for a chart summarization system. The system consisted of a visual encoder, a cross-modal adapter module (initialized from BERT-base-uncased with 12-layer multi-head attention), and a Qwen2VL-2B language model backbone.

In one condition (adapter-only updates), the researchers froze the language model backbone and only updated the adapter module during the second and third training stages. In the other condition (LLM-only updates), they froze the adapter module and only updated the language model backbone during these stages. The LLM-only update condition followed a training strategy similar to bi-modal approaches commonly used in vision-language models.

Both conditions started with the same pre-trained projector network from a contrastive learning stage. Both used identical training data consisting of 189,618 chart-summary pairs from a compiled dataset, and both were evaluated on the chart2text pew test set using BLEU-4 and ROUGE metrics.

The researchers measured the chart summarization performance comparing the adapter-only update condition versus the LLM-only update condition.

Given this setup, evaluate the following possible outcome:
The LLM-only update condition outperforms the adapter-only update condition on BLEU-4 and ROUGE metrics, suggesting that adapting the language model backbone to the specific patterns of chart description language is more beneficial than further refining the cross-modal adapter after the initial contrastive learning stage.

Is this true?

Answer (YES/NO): NO